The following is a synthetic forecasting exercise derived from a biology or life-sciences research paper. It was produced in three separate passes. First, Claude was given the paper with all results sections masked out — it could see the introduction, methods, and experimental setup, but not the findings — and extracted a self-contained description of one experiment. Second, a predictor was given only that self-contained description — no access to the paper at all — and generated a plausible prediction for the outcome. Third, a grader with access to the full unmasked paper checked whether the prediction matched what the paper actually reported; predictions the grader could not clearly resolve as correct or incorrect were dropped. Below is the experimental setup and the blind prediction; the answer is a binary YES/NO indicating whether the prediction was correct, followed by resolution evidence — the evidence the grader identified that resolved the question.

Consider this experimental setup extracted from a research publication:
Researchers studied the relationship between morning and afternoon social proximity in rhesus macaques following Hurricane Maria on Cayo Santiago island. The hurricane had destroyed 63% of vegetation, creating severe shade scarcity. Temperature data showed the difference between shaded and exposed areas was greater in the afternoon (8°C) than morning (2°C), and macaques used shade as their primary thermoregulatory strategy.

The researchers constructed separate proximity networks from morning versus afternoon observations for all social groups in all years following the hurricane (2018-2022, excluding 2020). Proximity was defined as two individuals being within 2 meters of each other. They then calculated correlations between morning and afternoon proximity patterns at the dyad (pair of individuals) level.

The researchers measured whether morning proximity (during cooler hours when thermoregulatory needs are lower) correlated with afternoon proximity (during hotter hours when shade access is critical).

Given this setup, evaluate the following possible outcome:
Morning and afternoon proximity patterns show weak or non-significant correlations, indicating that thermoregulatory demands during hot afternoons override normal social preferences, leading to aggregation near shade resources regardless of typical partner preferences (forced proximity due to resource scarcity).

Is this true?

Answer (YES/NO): NO